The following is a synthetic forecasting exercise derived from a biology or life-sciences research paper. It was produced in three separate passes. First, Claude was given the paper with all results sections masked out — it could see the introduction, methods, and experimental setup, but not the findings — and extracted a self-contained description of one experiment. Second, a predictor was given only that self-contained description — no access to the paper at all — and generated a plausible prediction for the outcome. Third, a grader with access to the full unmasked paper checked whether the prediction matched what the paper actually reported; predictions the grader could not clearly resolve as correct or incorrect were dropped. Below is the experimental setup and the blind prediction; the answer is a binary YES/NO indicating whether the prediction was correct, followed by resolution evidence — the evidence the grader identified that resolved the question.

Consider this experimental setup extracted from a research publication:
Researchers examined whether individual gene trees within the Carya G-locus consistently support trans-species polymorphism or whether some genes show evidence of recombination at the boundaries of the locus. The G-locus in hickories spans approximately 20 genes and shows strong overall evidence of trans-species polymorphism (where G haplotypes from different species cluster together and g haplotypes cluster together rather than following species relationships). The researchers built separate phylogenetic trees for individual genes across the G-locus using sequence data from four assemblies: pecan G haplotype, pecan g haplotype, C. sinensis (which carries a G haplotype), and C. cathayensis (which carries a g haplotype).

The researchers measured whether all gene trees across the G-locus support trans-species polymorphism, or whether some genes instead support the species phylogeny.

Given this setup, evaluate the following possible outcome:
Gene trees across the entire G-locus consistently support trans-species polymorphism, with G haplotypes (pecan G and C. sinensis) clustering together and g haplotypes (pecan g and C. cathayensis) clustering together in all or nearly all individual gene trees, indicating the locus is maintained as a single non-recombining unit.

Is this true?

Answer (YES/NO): NO